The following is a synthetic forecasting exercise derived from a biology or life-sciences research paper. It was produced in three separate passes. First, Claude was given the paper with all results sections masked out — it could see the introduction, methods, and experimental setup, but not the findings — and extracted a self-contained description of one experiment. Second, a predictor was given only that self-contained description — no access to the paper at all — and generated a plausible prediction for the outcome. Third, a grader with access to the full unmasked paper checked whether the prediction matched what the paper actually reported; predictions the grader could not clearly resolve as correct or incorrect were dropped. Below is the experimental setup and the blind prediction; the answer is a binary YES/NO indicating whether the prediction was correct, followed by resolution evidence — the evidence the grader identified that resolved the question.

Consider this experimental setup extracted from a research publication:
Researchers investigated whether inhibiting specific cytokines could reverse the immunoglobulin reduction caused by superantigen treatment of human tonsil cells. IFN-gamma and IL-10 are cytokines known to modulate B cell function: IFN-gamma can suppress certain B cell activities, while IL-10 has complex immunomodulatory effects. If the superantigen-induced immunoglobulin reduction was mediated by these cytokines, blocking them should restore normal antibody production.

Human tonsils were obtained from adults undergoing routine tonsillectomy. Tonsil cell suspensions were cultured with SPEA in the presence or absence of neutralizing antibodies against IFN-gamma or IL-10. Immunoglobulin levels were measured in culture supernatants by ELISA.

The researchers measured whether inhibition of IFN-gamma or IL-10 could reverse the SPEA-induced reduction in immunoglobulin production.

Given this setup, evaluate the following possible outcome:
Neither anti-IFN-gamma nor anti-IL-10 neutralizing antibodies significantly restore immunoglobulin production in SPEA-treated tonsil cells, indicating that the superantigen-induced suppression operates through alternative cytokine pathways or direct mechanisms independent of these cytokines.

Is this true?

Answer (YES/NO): YES